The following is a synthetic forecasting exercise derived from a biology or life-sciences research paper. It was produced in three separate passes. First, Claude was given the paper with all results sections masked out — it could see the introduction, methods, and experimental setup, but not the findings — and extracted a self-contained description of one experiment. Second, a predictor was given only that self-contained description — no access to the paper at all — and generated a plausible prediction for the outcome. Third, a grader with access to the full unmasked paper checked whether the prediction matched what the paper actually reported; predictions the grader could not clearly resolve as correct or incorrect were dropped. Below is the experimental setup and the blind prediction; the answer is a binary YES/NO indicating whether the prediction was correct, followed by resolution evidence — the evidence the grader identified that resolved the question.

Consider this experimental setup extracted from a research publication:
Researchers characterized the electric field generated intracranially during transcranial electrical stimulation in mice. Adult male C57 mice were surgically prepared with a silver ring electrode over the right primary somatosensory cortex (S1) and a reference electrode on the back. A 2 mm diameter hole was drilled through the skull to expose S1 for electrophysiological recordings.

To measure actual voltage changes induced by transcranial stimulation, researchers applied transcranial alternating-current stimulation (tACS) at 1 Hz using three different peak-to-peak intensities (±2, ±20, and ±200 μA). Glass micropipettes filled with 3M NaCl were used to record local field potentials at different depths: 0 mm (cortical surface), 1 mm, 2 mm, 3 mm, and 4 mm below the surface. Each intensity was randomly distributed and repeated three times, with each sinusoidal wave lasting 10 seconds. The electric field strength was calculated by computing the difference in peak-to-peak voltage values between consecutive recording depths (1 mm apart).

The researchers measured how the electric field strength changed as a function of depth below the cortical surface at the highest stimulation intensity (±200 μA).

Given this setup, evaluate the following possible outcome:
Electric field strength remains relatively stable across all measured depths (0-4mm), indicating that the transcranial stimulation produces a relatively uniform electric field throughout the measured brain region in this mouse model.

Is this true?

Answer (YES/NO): NO